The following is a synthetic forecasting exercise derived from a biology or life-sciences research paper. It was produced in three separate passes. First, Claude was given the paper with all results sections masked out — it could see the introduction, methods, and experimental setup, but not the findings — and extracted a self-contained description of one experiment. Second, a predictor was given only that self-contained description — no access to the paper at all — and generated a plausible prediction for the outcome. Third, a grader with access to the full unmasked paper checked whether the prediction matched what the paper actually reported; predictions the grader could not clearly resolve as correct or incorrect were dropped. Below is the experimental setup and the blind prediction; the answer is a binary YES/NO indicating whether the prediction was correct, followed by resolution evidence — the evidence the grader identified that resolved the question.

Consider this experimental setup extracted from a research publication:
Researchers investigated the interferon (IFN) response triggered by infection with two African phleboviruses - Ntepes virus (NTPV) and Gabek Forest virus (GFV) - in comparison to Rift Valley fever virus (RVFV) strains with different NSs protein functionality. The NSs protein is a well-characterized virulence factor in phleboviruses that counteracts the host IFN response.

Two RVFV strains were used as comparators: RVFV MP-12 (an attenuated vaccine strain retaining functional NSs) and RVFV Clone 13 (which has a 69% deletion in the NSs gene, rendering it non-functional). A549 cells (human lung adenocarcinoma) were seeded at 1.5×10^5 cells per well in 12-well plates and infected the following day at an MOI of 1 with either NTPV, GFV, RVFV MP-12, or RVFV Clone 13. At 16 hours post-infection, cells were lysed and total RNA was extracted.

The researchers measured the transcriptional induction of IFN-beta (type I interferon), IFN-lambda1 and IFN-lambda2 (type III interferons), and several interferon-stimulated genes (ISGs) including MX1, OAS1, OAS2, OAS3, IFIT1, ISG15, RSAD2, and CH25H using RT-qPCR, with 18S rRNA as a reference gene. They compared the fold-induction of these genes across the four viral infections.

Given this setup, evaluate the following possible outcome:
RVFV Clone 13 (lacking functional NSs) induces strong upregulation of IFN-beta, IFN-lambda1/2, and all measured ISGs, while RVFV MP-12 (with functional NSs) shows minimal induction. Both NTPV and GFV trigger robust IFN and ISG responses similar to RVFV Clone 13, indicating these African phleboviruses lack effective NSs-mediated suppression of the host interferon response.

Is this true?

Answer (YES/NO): NO